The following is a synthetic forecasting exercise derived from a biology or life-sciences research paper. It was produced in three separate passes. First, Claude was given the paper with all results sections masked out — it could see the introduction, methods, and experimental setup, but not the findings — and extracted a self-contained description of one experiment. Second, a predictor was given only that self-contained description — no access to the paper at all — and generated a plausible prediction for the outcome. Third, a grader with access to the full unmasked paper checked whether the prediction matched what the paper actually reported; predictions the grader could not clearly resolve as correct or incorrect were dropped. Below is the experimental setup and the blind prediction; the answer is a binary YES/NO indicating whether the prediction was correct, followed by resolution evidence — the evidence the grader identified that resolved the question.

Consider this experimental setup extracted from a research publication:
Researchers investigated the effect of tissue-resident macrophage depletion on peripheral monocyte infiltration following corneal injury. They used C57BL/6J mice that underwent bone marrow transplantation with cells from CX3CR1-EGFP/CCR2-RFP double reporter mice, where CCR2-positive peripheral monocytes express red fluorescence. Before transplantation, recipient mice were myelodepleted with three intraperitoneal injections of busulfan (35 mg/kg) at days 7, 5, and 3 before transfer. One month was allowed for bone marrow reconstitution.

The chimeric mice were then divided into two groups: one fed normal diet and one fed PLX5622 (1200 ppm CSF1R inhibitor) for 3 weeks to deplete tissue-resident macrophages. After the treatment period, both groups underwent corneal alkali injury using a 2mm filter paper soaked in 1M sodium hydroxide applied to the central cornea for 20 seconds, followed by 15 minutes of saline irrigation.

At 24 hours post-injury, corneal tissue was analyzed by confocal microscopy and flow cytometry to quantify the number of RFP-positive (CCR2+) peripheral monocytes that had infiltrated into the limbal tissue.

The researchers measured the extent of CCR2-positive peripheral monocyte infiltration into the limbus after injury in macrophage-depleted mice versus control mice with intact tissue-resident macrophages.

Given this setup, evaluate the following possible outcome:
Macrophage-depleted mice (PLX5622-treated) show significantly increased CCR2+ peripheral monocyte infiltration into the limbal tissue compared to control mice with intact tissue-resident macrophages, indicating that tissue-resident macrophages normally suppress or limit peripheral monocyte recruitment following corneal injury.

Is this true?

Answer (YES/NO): NO